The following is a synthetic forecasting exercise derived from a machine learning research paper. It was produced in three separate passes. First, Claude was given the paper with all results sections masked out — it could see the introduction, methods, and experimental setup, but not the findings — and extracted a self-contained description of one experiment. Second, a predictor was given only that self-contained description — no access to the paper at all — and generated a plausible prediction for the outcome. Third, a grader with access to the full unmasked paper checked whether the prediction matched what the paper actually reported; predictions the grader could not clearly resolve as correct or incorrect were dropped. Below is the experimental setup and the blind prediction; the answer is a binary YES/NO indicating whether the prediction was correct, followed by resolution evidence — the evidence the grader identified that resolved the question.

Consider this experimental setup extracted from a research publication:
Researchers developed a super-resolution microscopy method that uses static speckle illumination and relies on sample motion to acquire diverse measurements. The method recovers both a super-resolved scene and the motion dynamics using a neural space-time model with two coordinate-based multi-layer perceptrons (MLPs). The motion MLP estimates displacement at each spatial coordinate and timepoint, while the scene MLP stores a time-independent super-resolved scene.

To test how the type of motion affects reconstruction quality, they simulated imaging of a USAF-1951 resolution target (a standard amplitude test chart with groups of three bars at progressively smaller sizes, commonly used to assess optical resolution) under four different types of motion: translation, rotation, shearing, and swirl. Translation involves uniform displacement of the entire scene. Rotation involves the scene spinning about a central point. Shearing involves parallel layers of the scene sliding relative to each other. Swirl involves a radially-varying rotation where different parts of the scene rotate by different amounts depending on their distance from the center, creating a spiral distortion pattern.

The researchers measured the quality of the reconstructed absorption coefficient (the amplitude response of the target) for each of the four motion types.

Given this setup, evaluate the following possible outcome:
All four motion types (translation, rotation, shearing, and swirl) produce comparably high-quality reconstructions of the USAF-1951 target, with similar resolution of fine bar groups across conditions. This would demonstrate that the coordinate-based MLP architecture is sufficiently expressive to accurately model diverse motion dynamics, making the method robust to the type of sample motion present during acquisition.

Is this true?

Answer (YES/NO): NO